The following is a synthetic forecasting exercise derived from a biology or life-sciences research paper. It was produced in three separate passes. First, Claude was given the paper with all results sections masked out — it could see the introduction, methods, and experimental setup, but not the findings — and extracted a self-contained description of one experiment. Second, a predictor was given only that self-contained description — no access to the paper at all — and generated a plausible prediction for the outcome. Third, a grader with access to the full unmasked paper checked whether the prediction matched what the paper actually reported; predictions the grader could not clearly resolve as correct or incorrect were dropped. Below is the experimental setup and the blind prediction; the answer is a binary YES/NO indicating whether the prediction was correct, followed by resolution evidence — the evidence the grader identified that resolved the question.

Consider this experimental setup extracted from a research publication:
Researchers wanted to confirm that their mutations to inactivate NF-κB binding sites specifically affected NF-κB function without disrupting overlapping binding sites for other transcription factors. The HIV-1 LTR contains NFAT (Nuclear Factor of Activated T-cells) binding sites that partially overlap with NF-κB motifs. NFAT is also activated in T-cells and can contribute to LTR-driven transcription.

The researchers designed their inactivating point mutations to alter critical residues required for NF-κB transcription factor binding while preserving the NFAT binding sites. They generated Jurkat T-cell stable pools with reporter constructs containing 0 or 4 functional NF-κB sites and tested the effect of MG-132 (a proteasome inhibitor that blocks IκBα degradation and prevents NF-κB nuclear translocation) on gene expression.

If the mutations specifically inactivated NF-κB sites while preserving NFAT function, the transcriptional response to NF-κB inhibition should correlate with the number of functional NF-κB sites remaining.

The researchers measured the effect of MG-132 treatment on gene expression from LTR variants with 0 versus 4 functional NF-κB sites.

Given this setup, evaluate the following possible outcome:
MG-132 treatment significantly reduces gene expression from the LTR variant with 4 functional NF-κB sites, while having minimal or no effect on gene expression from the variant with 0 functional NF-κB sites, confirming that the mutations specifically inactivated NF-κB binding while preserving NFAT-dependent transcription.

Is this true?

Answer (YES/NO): NO